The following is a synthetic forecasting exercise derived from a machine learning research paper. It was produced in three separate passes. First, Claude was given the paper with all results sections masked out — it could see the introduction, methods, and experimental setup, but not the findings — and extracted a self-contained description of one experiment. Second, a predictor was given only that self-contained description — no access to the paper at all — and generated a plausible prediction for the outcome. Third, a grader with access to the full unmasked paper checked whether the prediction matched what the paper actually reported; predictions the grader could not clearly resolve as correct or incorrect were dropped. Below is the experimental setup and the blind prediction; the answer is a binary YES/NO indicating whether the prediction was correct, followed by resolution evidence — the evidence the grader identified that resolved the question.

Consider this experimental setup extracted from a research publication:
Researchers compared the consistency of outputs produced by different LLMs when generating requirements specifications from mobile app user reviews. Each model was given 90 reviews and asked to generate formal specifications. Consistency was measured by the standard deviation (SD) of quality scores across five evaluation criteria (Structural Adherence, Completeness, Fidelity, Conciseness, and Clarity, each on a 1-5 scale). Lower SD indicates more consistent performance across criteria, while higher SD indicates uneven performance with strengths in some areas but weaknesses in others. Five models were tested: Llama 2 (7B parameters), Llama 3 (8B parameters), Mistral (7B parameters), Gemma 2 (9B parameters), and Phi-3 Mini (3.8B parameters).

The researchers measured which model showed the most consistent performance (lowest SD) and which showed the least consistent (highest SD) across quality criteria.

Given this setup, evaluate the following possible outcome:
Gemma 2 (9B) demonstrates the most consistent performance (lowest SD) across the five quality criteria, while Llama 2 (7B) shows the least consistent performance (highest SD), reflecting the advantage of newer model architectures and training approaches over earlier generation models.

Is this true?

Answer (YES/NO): NO